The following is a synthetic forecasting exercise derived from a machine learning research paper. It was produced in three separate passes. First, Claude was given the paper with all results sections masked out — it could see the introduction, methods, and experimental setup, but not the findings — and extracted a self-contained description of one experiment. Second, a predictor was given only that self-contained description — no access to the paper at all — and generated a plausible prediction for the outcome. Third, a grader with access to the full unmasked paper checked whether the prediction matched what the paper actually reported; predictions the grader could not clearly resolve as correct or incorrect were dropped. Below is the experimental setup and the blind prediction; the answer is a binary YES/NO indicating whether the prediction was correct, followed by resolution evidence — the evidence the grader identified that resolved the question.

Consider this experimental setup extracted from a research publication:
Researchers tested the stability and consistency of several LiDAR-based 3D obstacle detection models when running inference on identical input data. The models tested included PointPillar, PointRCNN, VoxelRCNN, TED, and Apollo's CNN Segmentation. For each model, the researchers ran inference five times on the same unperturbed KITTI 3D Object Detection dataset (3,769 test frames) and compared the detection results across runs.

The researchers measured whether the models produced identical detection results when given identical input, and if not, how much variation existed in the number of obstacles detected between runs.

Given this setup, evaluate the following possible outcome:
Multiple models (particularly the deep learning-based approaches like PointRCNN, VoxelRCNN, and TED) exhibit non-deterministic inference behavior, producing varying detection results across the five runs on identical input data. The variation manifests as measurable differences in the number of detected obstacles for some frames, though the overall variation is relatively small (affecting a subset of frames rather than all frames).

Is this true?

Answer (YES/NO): NO